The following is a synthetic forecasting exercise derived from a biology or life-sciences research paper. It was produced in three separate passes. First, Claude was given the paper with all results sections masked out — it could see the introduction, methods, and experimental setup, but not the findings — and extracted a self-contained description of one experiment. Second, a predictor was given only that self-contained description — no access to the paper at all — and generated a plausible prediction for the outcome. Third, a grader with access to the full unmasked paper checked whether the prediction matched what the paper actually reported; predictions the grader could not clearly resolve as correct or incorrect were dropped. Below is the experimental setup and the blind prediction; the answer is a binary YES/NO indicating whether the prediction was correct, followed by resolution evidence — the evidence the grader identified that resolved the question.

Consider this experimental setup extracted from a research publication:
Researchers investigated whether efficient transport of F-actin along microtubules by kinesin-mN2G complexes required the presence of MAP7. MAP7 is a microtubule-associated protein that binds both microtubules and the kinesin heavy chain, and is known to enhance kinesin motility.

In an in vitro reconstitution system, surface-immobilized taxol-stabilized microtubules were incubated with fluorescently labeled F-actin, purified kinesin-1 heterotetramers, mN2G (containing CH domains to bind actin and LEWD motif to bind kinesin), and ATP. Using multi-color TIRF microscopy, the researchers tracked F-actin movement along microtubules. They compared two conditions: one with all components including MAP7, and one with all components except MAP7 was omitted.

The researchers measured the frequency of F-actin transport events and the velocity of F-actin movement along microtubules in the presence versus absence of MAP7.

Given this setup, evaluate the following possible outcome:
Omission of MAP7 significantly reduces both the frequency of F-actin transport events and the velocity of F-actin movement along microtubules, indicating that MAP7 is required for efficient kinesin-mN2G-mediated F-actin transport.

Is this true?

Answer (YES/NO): YES